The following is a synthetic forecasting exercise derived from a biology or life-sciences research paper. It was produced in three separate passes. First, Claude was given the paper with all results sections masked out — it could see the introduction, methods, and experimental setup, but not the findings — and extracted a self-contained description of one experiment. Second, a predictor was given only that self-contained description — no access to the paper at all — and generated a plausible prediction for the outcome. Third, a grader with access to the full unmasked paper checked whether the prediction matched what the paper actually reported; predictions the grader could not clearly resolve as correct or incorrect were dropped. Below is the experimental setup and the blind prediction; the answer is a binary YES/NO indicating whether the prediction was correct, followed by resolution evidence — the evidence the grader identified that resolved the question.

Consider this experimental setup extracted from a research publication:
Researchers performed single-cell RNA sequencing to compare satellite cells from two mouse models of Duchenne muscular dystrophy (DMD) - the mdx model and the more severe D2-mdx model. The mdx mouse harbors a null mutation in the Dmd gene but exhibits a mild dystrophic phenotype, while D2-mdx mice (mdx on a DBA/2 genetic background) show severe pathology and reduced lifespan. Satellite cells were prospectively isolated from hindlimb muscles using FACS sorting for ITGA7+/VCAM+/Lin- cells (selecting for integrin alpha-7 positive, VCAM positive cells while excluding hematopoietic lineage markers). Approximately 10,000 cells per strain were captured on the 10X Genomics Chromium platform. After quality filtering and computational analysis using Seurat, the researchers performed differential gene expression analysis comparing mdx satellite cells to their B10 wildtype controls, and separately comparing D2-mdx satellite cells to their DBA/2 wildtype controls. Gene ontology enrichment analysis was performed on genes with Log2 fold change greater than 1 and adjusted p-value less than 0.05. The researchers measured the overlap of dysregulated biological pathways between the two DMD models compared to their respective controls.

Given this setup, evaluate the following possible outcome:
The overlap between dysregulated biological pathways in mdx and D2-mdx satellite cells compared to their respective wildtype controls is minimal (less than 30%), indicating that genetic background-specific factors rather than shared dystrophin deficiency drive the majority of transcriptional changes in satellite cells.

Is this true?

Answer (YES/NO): NO